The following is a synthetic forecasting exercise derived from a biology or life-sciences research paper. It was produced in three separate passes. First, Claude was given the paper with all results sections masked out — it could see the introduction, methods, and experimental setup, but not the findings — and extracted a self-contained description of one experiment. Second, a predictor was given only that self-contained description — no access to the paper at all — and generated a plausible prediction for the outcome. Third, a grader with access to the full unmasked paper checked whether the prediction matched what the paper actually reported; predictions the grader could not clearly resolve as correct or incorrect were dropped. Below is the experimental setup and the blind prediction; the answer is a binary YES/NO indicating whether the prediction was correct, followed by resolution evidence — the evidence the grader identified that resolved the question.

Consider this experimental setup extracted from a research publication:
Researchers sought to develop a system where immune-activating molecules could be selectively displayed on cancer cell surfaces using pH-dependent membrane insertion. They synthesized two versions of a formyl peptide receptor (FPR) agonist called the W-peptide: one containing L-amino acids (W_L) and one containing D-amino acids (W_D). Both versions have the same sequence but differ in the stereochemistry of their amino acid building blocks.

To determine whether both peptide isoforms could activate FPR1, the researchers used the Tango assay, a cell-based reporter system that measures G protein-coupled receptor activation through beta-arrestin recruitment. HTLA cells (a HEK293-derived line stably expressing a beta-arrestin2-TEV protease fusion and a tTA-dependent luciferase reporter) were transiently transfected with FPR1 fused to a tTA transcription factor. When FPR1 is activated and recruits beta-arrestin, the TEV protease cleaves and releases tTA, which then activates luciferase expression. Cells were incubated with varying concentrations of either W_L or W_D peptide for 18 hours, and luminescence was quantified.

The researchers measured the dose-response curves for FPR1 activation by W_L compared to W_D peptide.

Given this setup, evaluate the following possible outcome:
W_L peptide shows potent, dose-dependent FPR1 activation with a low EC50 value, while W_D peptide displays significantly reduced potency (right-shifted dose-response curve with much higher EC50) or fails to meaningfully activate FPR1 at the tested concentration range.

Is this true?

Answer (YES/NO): NO